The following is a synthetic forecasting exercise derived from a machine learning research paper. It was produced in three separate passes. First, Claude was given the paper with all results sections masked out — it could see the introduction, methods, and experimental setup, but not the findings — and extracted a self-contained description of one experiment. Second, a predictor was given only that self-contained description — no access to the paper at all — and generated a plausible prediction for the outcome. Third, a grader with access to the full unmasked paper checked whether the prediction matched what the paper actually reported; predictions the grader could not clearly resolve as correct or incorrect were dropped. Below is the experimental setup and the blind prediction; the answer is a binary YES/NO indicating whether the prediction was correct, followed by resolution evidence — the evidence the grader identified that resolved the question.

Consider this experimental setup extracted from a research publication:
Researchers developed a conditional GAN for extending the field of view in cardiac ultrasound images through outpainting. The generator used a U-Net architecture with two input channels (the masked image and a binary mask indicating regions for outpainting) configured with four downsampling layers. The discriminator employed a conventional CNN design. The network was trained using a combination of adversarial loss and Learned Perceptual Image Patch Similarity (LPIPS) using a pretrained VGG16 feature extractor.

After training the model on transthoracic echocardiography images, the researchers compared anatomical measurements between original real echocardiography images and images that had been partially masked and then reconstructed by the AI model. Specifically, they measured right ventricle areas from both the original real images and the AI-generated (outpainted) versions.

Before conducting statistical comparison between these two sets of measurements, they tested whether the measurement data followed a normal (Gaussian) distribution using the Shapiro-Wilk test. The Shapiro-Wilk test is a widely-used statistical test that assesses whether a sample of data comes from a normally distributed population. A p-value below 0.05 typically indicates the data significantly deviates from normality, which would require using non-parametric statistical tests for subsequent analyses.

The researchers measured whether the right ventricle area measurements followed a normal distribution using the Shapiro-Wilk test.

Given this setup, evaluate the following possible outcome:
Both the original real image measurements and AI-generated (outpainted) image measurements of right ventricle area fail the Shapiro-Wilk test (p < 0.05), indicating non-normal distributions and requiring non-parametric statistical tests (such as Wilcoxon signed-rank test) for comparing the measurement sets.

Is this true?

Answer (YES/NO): YES